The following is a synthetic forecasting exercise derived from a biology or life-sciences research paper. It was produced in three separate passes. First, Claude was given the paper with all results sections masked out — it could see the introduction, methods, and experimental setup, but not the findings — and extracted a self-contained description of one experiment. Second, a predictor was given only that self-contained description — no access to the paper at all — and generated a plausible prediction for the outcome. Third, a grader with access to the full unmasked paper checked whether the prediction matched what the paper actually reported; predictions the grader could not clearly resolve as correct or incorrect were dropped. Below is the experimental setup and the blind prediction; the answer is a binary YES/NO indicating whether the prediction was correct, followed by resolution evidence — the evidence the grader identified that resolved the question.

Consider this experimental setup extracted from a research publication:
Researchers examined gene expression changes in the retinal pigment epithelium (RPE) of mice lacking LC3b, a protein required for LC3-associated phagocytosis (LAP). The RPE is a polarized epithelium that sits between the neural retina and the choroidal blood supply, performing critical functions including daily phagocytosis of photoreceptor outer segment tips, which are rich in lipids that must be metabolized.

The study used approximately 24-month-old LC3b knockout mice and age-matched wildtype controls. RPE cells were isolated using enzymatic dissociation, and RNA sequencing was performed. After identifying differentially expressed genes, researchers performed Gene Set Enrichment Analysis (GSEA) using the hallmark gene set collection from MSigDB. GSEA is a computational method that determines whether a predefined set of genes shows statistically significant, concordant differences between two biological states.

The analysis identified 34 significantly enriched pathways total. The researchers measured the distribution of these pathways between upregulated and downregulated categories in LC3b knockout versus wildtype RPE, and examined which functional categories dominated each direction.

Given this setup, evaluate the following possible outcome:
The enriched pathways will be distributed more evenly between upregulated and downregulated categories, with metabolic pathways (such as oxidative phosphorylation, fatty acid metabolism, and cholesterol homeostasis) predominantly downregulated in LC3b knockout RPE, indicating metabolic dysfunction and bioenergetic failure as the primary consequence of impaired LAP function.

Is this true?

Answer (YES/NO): NO